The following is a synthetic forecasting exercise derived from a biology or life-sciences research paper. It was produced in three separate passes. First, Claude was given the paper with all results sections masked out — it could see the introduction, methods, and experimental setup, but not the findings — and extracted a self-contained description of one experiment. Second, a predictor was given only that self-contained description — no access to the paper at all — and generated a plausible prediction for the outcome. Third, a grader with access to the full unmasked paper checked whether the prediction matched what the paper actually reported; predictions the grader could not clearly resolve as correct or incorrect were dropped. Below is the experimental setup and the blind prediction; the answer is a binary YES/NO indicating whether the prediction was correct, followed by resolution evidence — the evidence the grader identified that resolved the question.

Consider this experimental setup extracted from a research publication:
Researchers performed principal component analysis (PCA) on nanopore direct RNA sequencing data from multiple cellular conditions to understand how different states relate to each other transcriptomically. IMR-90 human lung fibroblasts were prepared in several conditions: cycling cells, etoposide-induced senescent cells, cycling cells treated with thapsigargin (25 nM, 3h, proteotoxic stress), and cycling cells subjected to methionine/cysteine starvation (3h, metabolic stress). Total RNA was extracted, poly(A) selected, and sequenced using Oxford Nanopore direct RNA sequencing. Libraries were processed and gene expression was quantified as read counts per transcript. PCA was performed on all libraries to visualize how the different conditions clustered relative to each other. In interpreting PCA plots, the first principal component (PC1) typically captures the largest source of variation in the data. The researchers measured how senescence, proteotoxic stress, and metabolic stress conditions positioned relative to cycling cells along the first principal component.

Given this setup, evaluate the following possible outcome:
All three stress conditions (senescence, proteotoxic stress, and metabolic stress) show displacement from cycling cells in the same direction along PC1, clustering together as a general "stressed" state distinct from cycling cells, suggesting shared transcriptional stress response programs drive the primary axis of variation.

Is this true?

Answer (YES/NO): NO